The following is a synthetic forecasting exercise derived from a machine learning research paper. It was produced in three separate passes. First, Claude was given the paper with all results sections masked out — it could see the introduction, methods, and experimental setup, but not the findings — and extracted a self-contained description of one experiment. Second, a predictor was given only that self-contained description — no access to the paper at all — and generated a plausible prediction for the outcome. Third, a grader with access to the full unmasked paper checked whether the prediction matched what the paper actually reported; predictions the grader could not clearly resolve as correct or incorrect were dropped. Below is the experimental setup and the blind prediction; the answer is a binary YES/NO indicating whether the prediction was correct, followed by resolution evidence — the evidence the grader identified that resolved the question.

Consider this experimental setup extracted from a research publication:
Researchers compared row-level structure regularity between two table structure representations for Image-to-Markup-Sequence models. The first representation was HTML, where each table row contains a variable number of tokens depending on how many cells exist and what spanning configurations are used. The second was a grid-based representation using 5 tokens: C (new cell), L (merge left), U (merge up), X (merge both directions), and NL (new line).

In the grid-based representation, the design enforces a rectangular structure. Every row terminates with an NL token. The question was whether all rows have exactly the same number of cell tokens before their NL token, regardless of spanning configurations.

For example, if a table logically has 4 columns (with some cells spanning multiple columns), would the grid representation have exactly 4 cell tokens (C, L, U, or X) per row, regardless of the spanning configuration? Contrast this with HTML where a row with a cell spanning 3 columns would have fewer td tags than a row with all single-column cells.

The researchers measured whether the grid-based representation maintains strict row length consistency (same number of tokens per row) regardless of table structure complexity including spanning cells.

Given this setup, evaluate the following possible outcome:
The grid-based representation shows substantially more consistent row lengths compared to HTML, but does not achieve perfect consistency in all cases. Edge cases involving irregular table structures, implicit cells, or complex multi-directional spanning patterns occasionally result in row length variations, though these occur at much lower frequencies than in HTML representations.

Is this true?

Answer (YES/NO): NO